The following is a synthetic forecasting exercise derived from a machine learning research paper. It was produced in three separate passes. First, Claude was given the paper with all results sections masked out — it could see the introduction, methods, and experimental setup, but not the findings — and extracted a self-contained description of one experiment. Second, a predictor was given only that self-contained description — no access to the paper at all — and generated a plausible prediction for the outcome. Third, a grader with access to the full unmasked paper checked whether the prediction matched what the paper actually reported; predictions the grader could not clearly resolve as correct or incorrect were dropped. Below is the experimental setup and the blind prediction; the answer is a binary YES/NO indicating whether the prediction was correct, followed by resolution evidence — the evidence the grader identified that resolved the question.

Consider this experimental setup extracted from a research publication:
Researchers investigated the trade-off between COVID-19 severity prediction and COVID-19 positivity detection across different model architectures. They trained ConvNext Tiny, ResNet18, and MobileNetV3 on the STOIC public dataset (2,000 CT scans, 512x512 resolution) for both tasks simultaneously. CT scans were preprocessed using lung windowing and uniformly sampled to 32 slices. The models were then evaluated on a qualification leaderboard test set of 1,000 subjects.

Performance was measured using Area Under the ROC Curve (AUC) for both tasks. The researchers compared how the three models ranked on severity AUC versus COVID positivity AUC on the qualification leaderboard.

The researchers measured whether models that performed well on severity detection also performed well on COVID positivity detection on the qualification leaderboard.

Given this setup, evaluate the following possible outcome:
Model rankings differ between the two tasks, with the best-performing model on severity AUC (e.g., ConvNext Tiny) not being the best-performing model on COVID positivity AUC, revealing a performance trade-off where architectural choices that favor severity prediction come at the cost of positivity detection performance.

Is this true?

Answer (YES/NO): YES